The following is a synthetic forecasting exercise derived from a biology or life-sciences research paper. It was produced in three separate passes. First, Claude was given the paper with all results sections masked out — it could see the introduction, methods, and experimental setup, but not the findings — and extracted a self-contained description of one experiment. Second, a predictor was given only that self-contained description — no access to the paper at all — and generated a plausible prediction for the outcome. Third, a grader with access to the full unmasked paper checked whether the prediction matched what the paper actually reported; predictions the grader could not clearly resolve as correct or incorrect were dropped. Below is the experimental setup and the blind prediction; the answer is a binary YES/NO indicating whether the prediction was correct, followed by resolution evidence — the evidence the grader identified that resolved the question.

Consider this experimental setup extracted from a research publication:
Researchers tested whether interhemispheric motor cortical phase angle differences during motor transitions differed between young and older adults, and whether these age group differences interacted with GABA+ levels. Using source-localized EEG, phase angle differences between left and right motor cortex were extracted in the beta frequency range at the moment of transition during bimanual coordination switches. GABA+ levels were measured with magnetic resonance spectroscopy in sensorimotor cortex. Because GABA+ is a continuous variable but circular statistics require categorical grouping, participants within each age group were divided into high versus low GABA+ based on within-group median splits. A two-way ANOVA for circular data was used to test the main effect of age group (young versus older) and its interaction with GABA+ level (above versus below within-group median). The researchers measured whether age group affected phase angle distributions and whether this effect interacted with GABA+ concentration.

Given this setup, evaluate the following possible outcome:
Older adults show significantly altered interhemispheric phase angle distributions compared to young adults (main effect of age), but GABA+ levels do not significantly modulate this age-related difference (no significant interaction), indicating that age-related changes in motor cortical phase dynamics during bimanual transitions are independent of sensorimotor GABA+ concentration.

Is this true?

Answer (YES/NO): NO